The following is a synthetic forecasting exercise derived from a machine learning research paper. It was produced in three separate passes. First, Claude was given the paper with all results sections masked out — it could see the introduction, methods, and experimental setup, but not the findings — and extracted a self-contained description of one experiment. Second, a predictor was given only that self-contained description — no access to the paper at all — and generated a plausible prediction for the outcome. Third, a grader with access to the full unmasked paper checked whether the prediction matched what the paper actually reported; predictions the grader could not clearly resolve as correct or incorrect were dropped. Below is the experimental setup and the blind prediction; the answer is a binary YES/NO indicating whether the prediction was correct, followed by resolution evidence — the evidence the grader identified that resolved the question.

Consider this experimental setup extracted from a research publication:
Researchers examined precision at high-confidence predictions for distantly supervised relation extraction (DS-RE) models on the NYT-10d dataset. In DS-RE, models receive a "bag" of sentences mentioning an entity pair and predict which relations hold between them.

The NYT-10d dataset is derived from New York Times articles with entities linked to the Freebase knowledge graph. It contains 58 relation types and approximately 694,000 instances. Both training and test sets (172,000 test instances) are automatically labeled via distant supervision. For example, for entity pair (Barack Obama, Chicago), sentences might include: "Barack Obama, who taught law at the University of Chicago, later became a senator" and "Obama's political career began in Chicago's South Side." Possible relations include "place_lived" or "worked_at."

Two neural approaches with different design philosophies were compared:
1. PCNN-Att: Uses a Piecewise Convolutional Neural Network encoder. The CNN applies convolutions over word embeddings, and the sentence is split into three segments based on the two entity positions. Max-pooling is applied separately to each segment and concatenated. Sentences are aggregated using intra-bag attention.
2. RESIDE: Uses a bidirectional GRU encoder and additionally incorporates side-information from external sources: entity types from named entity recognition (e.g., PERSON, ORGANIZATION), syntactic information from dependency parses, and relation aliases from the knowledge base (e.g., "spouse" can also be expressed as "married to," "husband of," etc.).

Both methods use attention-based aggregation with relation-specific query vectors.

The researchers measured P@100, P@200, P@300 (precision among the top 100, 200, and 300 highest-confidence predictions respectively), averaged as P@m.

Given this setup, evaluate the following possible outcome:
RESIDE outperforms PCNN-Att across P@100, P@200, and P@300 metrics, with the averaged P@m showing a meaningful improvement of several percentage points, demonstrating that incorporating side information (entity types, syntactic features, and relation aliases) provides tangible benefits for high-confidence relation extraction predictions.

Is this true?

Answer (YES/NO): YES